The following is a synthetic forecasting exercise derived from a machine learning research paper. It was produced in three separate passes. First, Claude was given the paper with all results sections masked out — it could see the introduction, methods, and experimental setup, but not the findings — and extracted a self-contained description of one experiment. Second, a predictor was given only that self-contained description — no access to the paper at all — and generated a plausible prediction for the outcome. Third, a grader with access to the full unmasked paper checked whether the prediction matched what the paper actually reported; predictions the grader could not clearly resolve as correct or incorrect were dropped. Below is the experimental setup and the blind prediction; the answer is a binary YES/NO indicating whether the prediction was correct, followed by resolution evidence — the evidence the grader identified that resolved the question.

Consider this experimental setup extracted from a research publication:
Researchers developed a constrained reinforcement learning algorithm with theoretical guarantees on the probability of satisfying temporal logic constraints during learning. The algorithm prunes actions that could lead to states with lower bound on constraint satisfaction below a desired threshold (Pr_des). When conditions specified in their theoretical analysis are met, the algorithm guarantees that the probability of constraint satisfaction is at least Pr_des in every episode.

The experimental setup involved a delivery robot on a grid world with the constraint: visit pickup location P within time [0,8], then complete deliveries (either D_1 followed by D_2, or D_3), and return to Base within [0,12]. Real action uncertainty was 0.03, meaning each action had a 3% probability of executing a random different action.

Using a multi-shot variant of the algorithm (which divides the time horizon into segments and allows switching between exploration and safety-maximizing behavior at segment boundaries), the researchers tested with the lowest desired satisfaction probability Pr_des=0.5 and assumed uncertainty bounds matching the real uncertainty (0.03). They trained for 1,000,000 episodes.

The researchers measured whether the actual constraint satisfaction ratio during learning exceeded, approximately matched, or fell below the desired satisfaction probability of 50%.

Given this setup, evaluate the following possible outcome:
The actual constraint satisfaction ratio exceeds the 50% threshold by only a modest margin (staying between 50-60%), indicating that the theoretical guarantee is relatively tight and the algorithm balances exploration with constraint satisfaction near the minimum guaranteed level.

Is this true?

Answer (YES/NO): NO